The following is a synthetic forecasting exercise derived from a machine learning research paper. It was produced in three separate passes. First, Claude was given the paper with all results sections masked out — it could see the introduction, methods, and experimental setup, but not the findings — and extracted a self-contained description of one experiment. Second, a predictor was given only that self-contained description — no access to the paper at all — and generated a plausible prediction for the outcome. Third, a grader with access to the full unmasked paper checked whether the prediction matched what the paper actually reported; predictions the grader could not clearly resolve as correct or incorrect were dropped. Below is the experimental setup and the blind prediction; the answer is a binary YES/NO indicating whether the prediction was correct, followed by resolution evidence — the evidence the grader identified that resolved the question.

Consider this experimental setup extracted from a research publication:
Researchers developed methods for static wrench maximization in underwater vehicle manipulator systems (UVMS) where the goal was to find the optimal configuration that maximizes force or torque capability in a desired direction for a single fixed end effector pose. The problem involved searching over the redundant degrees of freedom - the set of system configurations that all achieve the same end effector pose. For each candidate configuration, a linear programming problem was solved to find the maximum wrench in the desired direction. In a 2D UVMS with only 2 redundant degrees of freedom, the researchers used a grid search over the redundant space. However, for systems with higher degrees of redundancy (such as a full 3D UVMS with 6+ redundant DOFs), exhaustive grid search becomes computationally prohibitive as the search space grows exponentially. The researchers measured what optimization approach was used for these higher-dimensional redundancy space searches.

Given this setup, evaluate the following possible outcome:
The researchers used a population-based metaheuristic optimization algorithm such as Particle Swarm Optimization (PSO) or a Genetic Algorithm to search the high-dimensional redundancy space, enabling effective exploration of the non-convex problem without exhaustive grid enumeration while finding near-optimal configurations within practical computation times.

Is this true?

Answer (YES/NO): NO